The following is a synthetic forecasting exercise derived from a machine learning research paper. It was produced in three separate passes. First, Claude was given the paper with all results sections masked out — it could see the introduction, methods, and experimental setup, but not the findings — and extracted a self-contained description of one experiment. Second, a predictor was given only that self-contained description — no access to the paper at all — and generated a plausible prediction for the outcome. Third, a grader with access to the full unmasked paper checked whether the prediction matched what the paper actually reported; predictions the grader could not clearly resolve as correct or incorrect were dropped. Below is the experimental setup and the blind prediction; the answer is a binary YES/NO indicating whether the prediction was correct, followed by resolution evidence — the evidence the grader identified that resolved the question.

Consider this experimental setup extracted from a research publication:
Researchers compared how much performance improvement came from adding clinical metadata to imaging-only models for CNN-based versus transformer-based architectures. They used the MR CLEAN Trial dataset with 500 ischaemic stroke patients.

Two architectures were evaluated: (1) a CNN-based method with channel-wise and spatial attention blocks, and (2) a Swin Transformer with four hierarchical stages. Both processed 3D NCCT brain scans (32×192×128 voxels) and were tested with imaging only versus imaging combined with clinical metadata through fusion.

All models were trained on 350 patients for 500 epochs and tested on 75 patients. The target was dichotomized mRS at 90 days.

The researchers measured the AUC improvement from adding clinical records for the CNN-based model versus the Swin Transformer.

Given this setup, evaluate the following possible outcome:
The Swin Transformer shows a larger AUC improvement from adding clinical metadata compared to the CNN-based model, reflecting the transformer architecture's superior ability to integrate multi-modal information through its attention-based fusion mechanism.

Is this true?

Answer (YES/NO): YES